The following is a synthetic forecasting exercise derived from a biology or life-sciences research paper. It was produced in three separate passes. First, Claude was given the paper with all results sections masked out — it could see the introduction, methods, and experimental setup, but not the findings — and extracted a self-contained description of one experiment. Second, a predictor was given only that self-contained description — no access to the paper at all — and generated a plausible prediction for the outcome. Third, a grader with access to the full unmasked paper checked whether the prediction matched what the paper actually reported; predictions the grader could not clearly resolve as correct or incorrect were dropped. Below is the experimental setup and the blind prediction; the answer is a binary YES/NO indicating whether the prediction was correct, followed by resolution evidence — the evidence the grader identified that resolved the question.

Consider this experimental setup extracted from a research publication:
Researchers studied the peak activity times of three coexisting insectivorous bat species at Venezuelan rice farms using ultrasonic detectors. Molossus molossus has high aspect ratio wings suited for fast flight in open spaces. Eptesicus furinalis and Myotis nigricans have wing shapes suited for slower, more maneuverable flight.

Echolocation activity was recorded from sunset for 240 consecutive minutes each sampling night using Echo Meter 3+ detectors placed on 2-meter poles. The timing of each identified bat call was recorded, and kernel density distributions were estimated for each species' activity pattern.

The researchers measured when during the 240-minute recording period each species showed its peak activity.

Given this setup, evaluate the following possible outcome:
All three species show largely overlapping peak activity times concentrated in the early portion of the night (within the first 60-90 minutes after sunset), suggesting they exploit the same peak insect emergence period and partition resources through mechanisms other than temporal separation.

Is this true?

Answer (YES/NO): NO